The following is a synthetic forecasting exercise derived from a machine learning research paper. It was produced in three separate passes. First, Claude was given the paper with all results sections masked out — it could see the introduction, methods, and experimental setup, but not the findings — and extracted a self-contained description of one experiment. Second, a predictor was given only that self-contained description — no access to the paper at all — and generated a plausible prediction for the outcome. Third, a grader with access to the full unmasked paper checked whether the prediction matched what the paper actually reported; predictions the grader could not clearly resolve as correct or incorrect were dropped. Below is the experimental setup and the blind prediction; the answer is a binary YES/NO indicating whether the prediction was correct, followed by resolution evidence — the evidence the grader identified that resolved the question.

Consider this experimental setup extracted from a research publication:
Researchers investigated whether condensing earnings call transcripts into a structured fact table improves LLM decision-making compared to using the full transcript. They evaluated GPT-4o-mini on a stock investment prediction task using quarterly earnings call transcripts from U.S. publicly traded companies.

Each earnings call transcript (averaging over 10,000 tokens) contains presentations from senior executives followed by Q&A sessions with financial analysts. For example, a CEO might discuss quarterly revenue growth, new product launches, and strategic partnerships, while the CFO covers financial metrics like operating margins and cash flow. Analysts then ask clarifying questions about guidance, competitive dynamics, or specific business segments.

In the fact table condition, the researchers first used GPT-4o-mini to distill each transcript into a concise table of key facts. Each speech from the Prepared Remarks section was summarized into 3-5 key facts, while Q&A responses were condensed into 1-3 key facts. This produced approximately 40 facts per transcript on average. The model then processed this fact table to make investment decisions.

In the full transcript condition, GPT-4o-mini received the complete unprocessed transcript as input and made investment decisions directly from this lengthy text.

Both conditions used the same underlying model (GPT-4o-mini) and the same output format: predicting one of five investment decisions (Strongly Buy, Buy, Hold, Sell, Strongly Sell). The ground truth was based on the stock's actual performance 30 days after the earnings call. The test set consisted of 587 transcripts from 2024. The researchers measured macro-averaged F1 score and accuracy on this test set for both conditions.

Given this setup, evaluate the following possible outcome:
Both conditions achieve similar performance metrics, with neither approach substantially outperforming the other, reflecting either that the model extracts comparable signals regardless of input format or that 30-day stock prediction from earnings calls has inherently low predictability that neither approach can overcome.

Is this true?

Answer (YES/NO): NO